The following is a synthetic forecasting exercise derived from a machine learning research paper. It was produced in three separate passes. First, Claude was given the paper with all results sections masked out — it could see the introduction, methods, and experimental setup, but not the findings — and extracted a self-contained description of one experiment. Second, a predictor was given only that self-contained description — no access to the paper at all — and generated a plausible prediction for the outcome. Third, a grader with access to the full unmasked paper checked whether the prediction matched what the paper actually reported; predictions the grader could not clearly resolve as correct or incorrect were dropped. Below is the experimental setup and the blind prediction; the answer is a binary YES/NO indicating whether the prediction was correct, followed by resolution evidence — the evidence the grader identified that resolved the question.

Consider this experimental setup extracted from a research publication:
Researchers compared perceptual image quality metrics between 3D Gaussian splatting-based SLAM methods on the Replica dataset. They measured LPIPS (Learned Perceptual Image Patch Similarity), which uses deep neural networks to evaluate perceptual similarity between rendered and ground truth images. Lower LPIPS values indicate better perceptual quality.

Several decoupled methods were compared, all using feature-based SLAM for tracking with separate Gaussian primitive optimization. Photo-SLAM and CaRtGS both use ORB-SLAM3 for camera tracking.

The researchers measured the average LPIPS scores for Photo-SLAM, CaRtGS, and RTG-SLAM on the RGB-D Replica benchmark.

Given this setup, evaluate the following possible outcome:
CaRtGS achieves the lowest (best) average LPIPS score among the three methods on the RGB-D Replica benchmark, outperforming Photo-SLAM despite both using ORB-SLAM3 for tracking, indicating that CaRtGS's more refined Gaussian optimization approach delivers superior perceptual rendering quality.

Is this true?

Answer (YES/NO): YES